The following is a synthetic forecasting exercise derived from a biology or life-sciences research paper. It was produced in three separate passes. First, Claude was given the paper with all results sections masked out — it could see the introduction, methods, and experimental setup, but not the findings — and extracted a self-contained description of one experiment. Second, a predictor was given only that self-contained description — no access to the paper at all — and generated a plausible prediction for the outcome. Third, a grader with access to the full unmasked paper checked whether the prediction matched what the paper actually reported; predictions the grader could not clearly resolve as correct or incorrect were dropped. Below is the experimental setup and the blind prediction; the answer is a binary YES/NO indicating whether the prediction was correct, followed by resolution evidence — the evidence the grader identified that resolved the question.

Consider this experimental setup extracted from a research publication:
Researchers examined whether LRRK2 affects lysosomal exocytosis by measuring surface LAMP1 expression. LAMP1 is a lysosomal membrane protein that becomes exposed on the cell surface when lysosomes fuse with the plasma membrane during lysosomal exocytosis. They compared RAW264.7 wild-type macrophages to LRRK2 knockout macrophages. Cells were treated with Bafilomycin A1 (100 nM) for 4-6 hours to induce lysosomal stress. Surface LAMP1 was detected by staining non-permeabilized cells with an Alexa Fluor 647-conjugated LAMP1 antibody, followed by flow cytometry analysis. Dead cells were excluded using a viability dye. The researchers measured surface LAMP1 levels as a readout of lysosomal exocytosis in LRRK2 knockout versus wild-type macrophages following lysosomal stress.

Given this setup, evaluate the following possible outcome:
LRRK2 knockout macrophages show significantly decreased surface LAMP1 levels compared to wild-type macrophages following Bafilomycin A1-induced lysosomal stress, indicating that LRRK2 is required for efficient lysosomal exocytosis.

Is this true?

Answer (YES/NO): YES